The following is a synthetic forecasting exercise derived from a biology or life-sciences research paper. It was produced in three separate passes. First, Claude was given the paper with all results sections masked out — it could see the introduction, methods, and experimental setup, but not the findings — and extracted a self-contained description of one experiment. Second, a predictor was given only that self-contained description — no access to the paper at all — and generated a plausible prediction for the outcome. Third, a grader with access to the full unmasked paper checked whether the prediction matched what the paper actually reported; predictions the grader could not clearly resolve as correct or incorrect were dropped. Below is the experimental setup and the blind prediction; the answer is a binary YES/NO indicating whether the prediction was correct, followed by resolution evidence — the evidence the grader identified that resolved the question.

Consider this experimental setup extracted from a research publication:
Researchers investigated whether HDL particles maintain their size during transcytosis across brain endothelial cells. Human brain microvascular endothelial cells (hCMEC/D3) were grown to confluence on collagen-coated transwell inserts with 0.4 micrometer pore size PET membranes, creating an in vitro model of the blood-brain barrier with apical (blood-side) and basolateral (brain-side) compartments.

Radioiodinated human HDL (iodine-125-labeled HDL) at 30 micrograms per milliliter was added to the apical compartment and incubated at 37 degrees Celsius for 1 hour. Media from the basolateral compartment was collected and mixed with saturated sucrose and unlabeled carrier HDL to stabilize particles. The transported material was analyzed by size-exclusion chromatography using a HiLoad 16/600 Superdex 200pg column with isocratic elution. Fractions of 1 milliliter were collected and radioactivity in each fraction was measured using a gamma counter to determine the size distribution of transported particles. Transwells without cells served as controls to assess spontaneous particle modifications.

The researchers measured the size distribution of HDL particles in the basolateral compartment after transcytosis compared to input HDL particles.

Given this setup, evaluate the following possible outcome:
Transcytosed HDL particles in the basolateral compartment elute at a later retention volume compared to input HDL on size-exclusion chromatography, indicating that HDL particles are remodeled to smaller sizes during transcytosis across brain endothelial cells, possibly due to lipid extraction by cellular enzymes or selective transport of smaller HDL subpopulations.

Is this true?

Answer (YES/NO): NO